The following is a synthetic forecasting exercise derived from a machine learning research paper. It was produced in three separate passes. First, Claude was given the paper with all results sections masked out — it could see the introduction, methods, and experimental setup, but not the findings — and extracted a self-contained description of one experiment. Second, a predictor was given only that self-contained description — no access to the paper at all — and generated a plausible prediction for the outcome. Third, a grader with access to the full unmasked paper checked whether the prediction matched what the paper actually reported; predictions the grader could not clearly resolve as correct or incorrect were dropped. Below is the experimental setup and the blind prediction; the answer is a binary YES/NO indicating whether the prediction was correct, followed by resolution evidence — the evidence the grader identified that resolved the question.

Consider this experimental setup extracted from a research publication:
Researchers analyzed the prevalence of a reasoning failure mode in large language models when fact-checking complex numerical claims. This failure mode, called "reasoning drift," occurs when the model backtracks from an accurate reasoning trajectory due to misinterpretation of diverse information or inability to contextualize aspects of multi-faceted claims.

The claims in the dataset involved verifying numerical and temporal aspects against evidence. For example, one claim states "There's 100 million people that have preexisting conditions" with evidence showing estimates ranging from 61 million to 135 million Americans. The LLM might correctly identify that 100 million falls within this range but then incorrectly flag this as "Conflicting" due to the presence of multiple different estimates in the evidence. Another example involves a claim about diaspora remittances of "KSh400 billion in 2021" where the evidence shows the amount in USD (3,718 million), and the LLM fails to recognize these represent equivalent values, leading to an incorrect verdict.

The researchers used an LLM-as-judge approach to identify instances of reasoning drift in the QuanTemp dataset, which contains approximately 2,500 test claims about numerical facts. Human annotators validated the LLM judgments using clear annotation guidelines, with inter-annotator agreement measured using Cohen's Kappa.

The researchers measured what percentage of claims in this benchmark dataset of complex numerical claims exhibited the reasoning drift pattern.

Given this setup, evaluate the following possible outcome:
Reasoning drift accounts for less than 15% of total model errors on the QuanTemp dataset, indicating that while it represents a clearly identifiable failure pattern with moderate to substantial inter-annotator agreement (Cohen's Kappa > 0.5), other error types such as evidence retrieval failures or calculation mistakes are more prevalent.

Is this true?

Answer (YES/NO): NO